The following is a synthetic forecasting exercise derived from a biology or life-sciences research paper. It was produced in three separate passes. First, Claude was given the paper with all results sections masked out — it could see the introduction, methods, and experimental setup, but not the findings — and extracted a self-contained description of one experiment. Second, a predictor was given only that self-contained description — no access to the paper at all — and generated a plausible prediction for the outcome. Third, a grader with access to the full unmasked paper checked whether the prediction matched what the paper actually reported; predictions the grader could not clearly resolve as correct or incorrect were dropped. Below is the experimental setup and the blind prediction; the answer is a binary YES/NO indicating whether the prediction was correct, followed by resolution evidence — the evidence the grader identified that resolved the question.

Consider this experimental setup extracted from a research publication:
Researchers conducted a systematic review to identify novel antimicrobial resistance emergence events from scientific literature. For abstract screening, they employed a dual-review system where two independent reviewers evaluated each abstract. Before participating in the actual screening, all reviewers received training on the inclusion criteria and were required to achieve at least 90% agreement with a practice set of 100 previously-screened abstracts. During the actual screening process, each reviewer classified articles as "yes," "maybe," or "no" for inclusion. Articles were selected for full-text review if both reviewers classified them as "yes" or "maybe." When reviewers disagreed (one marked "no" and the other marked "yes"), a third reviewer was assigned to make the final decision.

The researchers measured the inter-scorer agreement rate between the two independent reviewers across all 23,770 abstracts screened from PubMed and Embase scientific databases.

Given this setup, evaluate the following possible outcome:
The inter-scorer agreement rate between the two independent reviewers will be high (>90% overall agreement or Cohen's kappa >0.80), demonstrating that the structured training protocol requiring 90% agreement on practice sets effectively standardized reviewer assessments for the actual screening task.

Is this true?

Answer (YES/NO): NO